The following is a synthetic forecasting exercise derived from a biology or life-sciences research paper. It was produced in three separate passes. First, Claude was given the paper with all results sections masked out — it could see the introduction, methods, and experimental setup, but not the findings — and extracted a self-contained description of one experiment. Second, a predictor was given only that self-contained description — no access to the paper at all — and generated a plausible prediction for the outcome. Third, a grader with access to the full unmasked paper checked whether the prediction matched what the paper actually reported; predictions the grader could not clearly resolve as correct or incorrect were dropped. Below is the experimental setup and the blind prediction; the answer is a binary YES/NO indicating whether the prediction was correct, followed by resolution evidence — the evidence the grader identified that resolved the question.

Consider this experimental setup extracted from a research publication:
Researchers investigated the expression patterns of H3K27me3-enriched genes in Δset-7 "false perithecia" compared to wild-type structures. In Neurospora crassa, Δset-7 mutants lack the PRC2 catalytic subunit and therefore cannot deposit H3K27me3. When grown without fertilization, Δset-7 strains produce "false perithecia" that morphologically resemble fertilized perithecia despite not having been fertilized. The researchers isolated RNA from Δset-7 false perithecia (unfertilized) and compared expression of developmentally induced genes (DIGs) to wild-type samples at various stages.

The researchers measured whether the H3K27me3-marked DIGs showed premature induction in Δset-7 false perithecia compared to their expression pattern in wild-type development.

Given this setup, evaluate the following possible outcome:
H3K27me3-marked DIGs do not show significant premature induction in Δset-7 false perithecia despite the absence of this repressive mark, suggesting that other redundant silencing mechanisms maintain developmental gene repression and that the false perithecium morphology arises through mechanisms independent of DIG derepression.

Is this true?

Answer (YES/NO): NO